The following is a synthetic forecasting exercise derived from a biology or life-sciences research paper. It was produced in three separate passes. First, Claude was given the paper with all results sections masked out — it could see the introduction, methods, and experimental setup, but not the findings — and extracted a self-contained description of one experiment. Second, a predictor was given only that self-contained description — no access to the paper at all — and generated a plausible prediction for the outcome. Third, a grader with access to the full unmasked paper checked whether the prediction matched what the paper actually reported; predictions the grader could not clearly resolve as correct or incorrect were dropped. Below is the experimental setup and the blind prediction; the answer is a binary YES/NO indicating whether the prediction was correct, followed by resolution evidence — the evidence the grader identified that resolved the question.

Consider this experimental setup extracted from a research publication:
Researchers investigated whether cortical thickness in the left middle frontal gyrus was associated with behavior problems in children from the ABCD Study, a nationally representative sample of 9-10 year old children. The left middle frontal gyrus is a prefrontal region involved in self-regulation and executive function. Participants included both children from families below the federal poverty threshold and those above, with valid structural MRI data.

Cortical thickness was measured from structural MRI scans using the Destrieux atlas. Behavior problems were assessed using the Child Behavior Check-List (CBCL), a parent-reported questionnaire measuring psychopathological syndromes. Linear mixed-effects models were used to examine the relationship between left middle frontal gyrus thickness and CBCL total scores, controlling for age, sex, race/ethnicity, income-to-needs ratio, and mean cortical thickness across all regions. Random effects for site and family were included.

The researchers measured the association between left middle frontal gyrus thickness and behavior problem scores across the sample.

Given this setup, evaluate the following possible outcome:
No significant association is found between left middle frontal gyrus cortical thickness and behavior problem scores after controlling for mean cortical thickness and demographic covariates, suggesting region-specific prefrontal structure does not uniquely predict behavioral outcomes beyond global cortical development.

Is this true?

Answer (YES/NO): NO